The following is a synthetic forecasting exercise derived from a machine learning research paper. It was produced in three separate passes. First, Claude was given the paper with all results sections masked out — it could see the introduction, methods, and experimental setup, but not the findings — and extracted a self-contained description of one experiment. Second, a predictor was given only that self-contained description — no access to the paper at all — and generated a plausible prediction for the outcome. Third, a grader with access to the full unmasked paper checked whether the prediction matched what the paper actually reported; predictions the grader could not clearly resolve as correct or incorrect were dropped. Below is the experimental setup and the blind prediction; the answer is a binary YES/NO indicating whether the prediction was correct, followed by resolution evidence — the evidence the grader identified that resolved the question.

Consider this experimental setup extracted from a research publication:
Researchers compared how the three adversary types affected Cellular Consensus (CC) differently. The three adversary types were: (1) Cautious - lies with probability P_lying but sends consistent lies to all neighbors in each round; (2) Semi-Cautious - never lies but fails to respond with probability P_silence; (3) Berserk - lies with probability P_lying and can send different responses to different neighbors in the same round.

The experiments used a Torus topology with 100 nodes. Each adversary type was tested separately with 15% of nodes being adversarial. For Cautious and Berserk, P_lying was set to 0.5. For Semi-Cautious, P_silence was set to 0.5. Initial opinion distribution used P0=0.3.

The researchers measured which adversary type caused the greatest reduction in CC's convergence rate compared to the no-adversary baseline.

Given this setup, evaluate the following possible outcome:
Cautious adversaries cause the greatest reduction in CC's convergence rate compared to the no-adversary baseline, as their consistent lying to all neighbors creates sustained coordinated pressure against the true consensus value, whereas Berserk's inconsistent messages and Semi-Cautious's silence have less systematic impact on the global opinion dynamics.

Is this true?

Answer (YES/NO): NO